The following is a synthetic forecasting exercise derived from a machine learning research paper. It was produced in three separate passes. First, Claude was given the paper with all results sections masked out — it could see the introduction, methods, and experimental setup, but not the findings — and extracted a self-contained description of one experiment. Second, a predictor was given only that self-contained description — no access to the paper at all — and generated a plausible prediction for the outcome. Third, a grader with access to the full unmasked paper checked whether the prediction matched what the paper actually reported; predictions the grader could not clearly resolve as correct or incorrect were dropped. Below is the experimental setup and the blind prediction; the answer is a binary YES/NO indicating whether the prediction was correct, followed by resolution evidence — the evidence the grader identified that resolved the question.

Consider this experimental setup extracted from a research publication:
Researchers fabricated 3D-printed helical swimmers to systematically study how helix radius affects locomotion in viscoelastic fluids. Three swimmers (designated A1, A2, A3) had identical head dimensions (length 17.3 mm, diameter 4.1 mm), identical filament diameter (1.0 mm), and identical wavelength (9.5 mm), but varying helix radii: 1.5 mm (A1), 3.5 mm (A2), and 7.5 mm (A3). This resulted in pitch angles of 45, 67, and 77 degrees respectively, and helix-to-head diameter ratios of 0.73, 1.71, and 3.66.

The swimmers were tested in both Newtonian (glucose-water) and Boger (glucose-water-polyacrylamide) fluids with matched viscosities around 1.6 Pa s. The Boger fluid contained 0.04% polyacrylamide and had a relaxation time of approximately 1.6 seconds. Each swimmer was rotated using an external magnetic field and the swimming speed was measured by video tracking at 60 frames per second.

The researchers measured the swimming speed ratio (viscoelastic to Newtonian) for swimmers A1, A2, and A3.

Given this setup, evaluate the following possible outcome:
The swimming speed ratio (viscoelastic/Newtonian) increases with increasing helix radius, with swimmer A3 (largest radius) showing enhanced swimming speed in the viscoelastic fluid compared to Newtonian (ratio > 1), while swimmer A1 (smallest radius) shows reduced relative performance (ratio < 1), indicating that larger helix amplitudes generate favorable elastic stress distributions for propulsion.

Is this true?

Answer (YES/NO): YES